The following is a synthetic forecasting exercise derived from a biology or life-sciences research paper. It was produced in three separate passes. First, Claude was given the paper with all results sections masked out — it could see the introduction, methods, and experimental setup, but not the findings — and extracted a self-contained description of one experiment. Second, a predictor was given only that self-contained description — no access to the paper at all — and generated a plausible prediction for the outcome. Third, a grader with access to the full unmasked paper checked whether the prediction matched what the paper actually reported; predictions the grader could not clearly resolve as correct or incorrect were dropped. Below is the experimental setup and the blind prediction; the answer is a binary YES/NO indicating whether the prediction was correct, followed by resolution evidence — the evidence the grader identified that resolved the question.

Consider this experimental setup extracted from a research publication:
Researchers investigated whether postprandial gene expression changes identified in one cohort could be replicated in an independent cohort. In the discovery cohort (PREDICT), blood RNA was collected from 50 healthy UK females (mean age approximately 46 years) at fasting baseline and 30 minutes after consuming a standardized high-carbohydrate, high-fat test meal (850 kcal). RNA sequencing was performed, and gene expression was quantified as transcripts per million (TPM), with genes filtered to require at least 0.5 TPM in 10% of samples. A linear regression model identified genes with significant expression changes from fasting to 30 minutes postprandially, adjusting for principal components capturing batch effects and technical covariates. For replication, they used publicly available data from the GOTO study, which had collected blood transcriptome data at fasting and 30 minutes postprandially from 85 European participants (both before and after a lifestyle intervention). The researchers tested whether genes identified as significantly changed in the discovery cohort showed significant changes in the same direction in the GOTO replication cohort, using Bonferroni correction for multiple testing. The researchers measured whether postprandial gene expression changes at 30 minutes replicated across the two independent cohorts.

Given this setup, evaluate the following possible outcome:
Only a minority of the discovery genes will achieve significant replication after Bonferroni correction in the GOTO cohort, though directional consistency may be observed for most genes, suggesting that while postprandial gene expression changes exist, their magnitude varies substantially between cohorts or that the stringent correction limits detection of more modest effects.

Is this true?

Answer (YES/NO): YES